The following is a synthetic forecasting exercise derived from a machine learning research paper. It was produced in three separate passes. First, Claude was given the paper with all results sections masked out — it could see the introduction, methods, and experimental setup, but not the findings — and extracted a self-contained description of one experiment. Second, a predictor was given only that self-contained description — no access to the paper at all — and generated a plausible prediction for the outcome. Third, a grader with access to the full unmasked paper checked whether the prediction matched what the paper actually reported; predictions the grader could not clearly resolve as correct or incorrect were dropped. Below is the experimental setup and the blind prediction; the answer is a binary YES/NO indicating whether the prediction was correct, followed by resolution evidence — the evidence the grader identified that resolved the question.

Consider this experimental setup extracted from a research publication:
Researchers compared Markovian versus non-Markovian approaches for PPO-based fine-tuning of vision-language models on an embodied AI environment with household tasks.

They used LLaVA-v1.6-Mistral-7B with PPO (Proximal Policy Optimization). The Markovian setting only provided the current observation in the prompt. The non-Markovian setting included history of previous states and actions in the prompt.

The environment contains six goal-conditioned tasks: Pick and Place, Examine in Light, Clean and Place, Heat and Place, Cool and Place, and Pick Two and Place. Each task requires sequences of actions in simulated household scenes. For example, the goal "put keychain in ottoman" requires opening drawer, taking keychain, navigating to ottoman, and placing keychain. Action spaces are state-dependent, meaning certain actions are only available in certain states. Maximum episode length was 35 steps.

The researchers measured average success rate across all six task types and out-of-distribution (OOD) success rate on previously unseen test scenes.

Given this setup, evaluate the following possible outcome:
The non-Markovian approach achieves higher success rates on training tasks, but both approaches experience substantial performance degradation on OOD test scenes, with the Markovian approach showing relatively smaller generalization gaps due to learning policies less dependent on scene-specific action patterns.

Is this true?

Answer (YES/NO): NO